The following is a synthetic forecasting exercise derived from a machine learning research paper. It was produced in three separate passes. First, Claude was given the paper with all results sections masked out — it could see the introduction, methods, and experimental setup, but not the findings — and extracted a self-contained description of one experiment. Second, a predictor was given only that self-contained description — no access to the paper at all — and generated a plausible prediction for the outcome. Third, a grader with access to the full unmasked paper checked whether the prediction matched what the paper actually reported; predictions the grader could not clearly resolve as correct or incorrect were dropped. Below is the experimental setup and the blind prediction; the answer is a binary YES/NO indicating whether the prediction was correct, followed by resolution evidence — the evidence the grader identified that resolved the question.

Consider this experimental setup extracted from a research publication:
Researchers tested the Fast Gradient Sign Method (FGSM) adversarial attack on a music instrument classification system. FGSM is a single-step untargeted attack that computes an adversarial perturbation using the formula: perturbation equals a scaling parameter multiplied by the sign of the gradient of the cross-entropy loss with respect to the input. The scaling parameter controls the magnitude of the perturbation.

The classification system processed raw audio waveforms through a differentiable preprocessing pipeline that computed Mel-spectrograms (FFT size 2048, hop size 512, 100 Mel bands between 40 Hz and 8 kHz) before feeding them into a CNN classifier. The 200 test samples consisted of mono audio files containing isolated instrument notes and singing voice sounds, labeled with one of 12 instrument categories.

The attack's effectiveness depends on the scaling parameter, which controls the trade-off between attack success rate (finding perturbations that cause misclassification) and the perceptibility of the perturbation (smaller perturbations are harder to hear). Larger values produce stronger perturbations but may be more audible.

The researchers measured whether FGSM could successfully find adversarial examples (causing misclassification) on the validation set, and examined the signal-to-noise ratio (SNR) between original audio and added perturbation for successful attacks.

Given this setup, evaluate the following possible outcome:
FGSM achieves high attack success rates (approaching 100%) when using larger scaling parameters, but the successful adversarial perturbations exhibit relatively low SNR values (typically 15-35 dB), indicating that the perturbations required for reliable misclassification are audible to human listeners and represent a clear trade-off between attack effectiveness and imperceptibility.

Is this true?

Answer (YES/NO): NO